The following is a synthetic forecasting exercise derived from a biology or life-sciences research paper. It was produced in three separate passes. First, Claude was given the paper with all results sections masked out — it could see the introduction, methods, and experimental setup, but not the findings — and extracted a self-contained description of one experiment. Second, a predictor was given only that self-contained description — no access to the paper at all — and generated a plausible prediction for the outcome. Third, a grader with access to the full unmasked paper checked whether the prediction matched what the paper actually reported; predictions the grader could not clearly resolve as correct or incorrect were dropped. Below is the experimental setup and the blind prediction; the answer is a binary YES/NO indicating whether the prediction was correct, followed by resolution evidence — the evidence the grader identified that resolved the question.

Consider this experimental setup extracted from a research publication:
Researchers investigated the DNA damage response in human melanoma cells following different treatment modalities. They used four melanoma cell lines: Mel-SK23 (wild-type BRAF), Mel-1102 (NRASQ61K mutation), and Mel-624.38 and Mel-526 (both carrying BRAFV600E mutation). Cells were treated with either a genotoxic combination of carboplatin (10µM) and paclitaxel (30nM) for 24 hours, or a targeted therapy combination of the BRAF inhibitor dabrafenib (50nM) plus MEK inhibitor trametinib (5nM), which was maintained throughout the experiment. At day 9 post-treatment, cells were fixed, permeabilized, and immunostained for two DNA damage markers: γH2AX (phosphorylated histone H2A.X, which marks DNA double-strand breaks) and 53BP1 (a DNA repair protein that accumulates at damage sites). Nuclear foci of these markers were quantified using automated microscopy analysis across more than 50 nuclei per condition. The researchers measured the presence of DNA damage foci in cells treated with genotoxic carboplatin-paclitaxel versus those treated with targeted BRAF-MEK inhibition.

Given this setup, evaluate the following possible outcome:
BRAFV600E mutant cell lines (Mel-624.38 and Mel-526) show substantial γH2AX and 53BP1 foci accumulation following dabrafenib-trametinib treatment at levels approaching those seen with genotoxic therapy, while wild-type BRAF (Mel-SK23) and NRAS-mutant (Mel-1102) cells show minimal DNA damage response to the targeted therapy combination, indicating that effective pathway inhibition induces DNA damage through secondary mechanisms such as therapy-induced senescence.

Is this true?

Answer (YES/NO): NO